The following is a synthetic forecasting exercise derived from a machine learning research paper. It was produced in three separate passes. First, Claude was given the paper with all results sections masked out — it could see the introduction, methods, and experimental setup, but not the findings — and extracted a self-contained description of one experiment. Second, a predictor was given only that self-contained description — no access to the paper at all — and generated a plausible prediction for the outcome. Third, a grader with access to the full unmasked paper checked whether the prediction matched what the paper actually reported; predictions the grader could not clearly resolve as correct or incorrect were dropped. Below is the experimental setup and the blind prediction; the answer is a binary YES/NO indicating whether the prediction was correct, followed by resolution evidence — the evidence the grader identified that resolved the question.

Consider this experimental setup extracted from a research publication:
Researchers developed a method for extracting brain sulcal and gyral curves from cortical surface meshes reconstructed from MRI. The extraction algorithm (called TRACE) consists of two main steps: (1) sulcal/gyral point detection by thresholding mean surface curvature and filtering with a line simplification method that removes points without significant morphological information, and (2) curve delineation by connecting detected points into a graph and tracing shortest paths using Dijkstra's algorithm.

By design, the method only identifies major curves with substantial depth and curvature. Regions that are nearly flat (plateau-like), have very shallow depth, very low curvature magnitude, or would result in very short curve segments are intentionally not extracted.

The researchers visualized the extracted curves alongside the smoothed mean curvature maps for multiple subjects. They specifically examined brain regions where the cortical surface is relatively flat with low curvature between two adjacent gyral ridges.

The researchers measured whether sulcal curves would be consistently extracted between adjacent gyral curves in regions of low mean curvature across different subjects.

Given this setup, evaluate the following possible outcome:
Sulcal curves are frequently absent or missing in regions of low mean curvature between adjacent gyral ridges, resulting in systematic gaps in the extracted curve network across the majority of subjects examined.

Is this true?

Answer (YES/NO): YES